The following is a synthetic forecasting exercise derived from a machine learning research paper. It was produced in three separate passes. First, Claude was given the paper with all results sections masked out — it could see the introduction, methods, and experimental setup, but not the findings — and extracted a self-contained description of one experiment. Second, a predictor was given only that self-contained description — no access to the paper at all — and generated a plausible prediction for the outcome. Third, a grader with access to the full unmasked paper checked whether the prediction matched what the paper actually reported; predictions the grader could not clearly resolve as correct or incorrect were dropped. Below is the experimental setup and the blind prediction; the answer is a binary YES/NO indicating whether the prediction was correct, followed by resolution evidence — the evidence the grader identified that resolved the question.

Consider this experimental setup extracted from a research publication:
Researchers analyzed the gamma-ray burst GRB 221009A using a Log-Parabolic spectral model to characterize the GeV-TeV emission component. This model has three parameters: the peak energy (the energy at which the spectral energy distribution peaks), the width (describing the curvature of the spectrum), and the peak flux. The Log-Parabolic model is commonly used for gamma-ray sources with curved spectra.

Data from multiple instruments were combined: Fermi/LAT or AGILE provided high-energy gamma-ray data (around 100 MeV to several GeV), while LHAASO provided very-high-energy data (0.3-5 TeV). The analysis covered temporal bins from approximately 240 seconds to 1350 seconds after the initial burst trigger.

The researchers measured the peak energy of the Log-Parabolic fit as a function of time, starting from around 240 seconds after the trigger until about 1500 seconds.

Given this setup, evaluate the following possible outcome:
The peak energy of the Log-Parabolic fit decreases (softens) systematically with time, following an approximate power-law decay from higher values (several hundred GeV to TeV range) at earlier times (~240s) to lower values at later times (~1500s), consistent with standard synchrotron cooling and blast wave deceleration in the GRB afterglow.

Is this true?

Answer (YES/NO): NO